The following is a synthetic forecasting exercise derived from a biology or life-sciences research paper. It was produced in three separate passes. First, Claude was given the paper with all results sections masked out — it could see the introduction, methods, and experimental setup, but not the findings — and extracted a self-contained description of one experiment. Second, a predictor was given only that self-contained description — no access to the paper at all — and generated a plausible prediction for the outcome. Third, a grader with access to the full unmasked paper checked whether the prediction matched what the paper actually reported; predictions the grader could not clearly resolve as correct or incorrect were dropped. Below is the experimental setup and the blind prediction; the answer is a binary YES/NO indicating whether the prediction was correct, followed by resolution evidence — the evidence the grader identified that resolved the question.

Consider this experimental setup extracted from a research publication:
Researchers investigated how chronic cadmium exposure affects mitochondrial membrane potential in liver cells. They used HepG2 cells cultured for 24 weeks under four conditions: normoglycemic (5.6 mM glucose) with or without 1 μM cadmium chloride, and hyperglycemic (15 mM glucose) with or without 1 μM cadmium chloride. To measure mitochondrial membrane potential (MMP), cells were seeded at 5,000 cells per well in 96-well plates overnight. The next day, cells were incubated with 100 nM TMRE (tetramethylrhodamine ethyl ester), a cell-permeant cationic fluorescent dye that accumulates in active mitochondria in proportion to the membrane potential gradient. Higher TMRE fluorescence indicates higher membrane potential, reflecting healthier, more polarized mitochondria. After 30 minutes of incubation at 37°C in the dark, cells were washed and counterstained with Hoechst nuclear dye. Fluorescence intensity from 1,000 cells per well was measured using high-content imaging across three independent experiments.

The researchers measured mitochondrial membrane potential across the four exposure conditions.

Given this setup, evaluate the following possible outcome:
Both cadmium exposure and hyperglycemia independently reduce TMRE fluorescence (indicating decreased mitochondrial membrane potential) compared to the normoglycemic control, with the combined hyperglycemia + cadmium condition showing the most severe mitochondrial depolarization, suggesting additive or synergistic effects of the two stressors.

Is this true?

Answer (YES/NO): YES